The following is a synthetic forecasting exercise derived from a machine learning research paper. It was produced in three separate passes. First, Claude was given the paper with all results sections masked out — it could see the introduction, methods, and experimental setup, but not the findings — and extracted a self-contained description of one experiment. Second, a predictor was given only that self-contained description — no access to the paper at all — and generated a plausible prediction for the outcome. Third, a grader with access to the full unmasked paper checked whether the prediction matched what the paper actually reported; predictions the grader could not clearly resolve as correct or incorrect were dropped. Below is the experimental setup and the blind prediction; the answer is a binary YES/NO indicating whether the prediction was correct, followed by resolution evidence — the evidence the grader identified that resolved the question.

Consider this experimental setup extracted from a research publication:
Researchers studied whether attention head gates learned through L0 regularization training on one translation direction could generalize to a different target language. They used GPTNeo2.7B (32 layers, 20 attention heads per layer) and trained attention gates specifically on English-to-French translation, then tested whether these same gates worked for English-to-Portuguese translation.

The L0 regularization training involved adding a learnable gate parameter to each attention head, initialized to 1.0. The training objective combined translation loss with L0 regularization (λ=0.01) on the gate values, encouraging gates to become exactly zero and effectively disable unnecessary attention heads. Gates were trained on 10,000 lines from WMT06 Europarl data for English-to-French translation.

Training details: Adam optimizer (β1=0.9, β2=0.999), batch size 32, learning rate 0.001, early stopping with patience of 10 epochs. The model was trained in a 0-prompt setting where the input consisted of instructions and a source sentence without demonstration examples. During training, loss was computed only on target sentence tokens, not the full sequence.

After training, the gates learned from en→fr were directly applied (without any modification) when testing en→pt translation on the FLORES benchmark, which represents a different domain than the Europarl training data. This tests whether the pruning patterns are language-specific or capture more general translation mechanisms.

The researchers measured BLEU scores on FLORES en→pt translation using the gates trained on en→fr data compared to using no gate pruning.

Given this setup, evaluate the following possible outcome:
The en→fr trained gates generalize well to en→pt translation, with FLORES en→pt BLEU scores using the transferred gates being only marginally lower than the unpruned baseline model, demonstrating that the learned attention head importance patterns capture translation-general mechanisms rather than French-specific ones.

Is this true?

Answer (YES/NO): YES